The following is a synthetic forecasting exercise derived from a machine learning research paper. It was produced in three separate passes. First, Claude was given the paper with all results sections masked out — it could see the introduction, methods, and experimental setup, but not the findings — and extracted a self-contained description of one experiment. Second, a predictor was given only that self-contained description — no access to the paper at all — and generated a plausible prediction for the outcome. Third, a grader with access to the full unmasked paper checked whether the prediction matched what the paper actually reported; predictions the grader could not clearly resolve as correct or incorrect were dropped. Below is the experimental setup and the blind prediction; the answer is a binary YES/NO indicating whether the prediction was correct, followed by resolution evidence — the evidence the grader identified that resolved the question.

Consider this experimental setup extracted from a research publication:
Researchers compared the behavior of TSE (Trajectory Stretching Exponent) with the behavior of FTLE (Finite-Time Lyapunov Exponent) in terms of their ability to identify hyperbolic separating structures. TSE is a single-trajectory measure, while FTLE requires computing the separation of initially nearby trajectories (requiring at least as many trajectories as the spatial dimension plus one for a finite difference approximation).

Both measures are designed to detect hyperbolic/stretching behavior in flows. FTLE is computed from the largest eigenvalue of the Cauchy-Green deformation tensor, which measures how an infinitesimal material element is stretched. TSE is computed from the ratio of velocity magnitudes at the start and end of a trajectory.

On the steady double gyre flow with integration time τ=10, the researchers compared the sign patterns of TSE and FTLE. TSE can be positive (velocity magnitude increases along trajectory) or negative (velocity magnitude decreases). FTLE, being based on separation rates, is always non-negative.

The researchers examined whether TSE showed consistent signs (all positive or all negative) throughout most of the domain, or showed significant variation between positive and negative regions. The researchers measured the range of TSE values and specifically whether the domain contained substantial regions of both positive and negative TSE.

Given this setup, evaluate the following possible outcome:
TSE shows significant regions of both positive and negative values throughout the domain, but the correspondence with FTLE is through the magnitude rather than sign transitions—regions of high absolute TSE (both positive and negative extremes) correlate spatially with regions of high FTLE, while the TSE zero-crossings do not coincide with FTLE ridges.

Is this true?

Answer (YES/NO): NO